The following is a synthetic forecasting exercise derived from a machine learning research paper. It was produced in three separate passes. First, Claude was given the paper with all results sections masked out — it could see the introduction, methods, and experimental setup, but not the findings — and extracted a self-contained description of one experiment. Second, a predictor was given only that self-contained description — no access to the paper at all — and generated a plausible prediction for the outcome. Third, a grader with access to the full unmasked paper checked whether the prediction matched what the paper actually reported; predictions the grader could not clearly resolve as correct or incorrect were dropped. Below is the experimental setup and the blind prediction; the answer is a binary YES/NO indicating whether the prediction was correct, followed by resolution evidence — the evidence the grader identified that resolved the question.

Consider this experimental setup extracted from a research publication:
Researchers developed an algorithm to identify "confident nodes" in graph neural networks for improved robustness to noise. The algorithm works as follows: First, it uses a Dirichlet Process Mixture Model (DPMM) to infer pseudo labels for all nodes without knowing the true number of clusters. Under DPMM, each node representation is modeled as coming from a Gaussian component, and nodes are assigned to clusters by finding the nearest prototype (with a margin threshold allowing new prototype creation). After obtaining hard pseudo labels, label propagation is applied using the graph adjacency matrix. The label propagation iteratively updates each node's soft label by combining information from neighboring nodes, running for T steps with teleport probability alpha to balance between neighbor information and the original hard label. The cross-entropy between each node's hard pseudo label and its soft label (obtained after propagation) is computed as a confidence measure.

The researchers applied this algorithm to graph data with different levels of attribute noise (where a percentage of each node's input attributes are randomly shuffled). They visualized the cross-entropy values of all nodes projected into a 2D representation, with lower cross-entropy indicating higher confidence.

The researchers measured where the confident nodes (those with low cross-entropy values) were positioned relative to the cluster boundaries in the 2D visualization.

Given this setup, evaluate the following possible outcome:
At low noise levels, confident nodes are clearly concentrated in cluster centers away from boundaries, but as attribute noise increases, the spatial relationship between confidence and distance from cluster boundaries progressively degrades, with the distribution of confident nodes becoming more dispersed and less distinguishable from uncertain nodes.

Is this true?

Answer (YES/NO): NO